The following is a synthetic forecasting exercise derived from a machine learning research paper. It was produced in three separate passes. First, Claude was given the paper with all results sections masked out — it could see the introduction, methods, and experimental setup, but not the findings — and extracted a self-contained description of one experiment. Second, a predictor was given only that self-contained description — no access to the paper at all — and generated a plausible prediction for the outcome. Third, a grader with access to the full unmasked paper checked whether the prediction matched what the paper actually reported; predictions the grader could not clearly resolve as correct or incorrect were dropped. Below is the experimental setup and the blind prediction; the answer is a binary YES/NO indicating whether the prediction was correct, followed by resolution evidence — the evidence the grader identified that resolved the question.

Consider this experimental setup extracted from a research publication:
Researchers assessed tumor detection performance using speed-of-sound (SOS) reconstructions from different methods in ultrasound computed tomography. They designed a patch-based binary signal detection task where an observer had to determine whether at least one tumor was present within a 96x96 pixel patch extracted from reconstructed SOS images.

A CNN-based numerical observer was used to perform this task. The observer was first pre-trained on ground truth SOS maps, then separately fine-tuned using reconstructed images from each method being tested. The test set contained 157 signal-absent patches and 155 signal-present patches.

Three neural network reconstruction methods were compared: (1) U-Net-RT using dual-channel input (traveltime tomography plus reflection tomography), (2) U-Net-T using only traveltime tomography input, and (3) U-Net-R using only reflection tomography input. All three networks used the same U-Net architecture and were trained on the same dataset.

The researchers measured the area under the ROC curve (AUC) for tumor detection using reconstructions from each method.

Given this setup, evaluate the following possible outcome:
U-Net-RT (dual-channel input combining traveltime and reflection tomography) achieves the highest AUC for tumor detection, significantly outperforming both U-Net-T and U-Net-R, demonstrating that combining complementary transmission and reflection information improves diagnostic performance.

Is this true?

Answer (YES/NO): NO